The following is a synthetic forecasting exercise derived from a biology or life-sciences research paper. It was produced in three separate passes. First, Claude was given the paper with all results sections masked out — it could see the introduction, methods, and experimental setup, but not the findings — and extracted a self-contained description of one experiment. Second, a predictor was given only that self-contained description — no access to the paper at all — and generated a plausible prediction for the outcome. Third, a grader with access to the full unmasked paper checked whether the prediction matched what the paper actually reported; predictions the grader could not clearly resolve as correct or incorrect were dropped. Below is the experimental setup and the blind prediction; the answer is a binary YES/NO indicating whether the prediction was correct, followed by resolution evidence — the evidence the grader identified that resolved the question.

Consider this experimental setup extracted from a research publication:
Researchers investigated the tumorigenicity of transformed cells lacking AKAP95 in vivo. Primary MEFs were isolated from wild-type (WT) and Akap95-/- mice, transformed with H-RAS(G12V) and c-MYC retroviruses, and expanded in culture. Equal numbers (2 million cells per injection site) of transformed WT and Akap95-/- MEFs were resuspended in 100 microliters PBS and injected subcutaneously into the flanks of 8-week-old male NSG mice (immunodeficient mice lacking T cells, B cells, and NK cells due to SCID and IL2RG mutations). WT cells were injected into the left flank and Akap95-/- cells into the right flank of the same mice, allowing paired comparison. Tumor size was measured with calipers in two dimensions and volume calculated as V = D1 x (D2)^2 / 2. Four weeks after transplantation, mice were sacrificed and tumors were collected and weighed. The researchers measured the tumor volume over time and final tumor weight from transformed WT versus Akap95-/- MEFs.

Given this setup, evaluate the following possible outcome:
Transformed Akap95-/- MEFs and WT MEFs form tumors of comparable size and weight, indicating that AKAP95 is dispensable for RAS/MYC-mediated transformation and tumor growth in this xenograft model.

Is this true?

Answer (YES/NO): NO